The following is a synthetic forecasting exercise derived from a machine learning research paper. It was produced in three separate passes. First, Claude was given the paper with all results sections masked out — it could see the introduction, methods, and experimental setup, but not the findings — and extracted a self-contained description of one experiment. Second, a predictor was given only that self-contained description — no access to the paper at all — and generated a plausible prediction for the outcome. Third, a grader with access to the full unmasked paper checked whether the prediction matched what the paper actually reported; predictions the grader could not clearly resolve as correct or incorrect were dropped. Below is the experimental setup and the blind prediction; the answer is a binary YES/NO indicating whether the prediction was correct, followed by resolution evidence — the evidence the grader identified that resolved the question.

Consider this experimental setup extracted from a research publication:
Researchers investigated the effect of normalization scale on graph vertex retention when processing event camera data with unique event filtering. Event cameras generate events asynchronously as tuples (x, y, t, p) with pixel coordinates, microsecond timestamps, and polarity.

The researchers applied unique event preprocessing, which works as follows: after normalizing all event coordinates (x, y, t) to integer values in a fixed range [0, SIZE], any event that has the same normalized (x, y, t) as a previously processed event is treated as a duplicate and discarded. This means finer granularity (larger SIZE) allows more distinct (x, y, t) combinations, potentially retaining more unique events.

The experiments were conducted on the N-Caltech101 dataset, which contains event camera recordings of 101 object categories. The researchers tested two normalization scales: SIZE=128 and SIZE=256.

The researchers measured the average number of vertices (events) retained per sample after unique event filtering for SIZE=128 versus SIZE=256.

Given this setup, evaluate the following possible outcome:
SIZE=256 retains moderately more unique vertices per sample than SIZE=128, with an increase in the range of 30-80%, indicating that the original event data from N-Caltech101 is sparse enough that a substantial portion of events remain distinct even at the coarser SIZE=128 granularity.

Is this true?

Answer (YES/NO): NO